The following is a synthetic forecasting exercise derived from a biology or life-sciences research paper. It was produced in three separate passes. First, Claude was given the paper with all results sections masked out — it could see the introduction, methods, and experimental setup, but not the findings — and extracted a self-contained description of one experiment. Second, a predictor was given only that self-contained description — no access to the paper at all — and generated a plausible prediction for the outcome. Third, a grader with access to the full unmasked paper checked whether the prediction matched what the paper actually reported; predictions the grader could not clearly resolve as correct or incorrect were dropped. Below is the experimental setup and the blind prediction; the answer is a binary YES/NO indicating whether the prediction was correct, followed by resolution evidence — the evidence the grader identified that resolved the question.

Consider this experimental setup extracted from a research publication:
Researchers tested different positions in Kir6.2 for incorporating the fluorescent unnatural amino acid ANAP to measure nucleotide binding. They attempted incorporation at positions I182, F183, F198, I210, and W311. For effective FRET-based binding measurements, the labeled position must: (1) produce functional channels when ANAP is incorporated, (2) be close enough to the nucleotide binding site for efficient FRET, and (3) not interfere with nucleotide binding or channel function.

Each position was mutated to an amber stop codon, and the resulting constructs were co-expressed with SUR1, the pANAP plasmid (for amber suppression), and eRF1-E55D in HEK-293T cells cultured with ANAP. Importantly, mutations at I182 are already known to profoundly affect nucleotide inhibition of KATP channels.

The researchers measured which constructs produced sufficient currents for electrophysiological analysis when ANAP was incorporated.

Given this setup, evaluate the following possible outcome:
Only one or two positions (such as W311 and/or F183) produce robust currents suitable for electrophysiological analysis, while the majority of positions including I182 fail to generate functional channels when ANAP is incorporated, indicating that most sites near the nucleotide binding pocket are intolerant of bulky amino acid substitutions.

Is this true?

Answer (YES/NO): NO